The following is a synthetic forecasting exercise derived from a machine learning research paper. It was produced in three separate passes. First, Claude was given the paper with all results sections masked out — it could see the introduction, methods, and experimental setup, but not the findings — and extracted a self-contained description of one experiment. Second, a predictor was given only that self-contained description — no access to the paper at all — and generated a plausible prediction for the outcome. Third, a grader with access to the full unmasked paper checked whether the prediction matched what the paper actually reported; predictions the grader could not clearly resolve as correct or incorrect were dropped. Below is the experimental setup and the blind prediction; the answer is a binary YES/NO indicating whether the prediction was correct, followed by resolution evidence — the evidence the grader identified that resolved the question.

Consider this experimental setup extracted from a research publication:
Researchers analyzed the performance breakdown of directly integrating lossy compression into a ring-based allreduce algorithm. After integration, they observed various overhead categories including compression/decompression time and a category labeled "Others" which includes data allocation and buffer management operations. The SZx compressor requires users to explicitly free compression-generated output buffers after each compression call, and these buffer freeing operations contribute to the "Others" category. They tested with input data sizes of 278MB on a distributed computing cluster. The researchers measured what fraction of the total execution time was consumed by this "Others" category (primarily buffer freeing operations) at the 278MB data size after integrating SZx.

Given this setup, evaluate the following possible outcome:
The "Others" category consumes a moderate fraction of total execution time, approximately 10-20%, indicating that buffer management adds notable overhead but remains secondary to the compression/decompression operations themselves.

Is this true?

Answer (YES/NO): NO